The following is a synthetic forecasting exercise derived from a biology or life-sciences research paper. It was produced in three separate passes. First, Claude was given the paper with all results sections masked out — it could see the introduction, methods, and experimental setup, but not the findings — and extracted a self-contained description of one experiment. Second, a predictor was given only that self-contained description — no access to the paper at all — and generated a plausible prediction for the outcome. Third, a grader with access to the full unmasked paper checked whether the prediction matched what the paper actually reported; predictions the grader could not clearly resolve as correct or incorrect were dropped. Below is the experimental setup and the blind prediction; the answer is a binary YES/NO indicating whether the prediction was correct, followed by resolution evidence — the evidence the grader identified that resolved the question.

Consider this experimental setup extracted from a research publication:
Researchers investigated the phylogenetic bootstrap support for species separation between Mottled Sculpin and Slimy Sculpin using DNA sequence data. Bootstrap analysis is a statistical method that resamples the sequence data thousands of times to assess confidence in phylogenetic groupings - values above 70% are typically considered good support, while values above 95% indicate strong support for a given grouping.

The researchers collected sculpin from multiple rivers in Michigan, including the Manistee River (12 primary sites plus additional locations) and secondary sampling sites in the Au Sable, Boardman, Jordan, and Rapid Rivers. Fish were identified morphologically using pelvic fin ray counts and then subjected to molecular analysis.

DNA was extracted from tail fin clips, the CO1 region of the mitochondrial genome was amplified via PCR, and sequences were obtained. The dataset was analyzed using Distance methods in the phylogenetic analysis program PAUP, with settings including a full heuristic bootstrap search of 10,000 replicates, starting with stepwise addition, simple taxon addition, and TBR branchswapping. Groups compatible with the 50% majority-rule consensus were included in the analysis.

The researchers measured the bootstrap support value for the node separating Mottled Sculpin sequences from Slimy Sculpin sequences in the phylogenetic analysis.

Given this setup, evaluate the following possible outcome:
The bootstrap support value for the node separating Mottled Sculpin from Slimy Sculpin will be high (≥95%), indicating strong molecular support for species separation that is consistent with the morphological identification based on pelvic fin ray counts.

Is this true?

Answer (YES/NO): NO